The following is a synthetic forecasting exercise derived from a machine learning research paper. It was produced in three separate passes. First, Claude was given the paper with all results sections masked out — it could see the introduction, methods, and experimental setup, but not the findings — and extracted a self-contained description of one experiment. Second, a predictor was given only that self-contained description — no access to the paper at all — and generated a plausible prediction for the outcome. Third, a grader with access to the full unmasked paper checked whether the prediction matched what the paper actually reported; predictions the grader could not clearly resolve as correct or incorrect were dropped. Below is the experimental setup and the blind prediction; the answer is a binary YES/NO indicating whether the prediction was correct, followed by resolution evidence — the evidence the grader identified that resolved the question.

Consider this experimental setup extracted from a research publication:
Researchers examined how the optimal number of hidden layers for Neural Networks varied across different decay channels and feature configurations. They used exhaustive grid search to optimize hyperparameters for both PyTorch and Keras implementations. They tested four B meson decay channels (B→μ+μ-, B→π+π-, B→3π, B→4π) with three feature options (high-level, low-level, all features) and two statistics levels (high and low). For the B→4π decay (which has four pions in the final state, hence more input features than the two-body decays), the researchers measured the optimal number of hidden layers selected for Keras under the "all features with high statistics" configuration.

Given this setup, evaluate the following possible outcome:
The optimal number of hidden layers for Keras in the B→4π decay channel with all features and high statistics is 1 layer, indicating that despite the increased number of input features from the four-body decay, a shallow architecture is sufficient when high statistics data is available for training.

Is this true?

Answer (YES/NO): NO